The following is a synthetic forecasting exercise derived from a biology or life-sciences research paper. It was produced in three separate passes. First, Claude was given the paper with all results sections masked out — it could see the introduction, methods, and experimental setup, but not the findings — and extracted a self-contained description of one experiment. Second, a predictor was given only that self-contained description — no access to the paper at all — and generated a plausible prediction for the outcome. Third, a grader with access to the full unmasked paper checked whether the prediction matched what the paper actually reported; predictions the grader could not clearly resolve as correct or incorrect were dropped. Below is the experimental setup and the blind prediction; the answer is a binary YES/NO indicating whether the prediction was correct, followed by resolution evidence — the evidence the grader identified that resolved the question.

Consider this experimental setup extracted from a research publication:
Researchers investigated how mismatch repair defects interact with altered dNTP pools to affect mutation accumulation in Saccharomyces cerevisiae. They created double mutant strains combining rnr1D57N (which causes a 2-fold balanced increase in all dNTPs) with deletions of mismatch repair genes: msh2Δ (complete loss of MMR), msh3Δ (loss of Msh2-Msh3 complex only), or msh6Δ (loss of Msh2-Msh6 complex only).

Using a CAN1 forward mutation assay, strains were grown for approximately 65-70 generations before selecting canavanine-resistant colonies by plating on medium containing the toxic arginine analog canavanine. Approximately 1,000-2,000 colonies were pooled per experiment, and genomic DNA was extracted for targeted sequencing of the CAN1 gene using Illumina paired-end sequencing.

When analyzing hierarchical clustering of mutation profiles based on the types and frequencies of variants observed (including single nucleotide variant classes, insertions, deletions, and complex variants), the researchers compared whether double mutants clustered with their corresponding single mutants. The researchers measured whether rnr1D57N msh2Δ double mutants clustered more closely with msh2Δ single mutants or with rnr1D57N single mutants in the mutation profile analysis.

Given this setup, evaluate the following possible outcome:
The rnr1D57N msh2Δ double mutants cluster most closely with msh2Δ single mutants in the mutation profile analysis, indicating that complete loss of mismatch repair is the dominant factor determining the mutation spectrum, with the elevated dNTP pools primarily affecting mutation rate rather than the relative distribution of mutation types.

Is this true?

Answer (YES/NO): YES